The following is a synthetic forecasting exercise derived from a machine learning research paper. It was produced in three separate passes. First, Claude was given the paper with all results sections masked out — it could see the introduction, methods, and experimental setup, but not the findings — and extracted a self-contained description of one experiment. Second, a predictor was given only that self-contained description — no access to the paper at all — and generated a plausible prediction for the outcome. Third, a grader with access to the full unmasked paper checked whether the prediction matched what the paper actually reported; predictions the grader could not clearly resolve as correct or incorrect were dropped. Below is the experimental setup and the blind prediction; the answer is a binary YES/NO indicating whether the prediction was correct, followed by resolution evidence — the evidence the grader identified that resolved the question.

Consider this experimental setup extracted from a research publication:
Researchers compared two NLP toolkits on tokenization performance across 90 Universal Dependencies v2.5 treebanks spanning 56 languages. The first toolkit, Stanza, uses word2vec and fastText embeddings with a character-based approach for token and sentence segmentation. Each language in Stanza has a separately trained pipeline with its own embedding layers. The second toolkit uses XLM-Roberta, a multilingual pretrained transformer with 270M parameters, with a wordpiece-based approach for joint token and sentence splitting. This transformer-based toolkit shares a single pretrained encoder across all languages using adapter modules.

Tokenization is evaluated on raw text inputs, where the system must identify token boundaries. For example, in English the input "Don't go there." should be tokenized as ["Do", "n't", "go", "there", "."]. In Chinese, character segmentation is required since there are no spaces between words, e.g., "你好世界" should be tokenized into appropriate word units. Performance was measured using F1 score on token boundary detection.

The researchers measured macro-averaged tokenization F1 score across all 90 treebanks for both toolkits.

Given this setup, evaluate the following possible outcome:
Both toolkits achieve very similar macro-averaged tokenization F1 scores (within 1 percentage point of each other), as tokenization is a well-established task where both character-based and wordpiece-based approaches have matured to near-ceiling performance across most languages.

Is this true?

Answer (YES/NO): YES